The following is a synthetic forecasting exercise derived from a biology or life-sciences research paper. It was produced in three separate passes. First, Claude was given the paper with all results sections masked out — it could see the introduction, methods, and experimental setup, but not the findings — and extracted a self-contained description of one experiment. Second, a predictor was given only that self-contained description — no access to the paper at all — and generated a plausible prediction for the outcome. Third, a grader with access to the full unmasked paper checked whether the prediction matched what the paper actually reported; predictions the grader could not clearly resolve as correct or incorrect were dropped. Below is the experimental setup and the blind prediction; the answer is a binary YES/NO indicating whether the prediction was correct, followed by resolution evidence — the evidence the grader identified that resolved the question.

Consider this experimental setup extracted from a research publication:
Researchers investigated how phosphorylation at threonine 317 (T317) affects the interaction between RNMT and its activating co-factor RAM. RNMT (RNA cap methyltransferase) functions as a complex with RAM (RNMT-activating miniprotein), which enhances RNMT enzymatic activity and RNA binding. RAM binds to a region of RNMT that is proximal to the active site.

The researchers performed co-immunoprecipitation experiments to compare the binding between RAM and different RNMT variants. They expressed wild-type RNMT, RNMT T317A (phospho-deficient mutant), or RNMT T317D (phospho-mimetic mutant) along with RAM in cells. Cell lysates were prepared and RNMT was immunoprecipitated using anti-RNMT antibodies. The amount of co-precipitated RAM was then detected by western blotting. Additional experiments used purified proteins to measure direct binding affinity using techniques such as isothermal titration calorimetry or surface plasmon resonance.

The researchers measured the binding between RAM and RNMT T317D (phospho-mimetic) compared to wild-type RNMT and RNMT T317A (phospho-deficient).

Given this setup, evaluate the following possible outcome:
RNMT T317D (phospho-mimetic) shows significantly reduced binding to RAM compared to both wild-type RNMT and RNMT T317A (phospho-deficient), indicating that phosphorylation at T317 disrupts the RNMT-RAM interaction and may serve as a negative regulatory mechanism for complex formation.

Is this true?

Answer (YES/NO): YES